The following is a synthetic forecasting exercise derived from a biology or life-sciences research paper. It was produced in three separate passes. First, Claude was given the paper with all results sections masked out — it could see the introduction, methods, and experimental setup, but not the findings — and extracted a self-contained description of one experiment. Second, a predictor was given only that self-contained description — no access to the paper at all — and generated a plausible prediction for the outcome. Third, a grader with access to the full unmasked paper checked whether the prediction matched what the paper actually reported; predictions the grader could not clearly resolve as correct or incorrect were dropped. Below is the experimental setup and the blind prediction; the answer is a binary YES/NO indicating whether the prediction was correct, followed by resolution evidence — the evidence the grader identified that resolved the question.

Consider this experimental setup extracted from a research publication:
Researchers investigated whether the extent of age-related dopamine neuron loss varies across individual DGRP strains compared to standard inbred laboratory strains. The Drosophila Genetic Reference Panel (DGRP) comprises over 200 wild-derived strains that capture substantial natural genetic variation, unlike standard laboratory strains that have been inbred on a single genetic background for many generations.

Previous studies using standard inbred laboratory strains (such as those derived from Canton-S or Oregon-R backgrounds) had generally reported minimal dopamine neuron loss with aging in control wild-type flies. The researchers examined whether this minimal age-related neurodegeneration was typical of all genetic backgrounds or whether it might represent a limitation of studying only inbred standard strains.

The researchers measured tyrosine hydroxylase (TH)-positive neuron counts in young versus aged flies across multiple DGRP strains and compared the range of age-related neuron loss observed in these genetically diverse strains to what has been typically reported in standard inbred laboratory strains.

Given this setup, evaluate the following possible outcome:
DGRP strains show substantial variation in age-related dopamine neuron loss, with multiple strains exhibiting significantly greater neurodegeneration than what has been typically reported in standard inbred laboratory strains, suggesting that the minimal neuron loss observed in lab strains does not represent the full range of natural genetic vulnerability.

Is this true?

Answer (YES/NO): YES